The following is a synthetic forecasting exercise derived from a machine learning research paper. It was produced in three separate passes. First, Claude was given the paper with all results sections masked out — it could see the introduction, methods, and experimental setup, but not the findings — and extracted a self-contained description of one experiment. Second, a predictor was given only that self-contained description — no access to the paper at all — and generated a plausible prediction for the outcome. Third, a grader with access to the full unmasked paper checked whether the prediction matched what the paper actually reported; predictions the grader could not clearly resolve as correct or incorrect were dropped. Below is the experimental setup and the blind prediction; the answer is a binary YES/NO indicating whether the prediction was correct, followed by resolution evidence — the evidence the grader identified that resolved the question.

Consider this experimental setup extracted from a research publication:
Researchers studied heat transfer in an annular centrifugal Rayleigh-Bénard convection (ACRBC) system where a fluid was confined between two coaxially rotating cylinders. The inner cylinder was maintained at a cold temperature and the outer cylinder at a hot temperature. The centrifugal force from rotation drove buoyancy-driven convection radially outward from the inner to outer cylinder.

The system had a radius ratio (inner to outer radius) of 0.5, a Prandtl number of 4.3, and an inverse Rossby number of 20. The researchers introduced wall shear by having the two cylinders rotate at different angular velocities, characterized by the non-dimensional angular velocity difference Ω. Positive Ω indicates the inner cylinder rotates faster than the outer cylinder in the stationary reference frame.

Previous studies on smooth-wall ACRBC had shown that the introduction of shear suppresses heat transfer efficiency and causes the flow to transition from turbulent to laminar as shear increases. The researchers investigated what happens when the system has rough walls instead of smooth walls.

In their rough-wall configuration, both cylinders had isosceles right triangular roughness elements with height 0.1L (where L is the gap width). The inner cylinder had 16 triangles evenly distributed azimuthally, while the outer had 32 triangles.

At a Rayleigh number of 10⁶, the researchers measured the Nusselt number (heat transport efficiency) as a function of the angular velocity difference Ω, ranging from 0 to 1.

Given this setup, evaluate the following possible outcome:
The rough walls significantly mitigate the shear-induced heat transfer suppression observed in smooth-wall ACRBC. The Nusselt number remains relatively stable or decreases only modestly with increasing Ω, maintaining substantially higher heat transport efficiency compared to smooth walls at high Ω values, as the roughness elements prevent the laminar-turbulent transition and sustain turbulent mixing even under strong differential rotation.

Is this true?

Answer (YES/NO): NO